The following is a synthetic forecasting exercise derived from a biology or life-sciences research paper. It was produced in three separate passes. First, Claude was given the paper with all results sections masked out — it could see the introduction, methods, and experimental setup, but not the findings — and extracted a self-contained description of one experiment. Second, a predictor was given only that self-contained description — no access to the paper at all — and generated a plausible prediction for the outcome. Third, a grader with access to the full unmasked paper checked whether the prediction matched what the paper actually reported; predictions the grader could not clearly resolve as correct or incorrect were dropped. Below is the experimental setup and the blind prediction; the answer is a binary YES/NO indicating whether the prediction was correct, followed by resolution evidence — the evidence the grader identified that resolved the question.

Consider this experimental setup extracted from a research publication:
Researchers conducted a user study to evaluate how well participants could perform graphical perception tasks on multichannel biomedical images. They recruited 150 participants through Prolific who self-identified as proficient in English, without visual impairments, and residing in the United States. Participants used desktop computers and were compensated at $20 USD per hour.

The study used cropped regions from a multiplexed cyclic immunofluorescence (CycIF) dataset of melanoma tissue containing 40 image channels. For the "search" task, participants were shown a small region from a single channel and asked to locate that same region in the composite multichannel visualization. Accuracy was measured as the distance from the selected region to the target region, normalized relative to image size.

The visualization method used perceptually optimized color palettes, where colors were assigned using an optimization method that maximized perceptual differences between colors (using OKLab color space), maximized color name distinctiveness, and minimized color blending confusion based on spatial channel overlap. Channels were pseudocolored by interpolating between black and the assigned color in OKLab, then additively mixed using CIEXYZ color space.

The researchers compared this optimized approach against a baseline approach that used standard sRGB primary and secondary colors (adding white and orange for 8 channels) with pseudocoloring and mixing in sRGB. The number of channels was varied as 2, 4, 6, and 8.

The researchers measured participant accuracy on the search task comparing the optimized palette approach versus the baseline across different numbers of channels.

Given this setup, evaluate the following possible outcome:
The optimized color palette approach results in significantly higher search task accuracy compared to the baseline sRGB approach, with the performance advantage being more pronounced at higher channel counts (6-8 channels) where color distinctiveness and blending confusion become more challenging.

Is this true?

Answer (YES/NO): NO